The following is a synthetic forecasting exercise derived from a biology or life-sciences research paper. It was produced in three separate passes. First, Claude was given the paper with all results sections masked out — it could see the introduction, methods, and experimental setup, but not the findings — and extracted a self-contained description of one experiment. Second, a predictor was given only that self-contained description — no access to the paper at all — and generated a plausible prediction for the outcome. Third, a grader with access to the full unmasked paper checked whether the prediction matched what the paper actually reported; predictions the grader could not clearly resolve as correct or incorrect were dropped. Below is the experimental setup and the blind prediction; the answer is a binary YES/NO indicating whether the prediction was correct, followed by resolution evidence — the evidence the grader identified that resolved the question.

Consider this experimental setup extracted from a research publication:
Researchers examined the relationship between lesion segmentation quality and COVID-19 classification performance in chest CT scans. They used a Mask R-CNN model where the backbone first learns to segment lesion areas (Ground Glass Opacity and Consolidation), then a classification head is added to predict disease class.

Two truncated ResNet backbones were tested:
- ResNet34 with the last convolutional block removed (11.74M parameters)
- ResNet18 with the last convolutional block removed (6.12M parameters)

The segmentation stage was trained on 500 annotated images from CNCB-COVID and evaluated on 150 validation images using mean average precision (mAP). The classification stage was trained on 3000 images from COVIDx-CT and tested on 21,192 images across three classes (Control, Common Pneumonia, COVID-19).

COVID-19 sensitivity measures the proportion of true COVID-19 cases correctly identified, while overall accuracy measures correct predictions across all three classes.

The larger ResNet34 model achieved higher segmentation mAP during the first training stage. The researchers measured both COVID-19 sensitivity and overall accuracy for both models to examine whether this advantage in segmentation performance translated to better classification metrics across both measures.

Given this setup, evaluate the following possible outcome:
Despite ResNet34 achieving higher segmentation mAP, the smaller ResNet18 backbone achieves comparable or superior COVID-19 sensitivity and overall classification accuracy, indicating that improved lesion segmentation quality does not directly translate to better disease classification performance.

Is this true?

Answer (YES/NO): YES